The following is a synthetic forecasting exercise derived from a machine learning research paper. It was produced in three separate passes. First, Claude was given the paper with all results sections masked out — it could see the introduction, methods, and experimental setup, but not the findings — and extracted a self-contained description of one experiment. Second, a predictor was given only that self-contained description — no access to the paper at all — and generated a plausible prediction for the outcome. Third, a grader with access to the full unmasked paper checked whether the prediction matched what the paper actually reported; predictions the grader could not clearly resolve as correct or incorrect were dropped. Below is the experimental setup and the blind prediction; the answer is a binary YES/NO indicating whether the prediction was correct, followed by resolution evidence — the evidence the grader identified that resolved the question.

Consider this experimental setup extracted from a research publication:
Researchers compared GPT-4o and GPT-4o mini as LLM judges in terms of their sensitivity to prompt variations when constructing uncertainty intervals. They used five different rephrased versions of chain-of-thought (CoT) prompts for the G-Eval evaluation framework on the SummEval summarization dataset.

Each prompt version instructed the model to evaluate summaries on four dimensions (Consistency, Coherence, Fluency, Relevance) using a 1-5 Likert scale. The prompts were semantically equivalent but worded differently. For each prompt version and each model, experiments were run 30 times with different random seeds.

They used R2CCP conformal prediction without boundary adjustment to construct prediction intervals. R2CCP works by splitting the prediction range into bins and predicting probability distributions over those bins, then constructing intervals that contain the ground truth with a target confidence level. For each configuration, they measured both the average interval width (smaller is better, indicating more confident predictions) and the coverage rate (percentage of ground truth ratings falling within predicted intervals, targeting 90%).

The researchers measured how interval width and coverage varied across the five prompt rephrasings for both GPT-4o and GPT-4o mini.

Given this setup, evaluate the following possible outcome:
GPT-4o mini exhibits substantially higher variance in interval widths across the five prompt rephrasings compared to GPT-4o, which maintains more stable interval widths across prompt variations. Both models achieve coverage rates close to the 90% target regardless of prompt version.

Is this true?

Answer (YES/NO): NO